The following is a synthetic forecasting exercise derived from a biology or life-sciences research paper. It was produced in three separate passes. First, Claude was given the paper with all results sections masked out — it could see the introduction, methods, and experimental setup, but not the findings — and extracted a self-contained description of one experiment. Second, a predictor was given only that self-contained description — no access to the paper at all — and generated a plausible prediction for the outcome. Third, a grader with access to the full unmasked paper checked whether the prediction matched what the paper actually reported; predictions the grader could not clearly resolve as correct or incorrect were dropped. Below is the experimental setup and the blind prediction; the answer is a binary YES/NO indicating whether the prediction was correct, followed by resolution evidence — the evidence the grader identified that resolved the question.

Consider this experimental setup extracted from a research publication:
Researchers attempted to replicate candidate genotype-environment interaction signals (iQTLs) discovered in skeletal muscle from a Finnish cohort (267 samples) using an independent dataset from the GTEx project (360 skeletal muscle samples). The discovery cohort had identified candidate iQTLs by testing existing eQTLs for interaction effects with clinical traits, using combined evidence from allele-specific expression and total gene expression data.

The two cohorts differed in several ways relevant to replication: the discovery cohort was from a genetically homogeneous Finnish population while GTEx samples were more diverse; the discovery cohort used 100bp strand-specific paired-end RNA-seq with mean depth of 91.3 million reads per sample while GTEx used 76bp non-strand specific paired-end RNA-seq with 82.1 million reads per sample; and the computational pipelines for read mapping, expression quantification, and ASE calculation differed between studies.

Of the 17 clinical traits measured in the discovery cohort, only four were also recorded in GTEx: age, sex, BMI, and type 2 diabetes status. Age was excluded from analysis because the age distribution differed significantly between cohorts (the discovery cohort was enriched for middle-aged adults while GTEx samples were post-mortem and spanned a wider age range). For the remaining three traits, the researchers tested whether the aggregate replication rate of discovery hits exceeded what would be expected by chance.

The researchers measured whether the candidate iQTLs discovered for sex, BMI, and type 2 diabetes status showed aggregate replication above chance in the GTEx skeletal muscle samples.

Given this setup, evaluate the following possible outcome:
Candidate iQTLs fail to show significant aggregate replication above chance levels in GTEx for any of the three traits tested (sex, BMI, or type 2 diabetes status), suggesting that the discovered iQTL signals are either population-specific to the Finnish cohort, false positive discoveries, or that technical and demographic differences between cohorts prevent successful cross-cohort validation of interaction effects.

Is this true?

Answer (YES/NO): NO